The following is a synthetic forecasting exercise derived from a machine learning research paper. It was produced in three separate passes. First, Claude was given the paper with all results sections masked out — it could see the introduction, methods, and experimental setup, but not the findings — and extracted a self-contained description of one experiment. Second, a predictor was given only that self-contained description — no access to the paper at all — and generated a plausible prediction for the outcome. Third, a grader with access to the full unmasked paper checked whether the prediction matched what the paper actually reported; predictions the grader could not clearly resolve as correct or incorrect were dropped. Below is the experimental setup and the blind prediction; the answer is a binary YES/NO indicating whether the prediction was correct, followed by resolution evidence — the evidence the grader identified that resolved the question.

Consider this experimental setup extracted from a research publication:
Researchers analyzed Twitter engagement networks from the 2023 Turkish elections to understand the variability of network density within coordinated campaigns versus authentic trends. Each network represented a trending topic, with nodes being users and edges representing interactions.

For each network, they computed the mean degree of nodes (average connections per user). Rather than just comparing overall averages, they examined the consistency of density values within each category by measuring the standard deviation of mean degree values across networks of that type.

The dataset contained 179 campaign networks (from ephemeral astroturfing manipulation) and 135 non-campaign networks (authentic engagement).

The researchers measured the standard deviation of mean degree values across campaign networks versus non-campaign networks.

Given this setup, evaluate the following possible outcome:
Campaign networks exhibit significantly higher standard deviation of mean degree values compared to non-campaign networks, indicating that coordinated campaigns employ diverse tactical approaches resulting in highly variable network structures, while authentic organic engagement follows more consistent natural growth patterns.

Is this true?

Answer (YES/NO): YES